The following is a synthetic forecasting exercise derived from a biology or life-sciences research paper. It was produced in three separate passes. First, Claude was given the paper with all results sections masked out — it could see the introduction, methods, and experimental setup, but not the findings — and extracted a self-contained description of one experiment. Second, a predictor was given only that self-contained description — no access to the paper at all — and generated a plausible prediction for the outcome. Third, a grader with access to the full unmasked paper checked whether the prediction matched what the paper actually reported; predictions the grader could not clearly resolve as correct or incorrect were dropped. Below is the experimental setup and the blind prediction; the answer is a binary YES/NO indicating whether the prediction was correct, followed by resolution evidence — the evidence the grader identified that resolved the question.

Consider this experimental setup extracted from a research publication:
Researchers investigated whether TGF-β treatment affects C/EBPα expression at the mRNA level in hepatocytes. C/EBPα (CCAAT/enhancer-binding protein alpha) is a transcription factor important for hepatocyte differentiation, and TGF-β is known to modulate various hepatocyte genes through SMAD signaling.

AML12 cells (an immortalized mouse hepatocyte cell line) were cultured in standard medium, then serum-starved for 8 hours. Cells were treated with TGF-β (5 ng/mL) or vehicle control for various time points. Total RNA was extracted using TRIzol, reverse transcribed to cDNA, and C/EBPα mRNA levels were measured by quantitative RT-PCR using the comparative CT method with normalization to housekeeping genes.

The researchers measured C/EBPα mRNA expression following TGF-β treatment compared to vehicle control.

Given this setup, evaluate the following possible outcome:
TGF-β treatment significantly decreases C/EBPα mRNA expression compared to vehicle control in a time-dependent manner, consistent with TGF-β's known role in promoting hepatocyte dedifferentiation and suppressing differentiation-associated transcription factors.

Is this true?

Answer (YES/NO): NO